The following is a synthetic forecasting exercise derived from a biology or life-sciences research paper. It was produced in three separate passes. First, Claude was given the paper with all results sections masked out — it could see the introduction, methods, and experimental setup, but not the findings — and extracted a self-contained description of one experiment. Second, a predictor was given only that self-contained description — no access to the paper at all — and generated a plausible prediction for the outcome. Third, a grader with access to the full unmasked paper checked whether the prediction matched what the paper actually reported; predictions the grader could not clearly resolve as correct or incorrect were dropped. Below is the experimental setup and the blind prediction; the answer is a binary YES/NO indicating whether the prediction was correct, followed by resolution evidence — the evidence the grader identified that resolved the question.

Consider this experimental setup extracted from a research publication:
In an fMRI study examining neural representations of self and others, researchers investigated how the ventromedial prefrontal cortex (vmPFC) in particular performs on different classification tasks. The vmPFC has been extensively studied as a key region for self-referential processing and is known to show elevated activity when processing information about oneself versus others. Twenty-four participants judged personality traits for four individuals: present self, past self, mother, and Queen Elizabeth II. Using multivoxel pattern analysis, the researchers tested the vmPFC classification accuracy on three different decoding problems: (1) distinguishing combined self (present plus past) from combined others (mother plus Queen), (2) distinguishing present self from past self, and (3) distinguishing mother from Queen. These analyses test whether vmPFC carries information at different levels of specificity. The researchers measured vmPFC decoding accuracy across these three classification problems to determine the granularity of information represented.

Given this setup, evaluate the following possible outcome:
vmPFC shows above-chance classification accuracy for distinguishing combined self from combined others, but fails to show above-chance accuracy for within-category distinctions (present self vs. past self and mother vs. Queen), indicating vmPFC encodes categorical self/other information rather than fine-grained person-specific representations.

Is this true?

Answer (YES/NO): NO